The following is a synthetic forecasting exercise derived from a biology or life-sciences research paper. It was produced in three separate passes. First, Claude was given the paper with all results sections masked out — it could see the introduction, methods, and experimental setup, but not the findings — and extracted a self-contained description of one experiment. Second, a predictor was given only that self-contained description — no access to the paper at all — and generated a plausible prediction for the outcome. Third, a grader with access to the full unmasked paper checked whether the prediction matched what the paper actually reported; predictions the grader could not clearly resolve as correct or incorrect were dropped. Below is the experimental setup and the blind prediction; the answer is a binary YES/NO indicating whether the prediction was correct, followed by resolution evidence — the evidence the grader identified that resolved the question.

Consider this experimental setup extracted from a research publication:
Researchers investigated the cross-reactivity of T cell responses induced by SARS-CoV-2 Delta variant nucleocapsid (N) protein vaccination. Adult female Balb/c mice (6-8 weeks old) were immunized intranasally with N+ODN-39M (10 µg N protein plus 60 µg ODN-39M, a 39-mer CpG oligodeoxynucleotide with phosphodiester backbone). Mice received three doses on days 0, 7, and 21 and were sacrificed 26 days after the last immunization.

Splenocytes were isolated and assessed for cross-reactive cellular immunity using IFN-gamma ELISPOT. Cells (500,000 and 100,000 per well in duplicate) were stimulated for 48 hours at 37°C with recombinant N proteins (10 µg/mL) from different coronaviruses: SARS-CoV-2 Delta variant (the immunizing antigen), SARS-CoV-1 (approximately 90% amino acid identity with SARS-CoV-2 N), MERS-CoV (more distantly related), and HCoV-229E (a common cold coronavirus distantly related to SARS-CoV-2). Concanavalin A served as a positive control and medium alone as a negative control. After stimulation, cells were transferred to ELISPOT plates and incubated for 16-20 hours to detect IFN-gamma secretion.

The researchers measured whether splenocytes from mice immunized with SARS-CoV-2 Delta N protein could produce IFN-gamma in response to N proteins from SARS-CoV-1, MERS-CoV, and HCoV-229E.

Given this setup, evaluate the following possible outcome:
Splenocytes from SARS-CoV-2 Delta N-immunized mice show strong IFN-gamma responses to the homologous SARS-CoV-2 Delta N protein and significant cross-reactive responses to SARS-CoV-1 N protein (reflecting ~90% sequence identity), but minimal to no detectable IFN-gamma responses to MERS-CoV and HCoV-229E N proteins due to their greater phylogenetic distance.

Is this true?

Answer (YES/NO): YES